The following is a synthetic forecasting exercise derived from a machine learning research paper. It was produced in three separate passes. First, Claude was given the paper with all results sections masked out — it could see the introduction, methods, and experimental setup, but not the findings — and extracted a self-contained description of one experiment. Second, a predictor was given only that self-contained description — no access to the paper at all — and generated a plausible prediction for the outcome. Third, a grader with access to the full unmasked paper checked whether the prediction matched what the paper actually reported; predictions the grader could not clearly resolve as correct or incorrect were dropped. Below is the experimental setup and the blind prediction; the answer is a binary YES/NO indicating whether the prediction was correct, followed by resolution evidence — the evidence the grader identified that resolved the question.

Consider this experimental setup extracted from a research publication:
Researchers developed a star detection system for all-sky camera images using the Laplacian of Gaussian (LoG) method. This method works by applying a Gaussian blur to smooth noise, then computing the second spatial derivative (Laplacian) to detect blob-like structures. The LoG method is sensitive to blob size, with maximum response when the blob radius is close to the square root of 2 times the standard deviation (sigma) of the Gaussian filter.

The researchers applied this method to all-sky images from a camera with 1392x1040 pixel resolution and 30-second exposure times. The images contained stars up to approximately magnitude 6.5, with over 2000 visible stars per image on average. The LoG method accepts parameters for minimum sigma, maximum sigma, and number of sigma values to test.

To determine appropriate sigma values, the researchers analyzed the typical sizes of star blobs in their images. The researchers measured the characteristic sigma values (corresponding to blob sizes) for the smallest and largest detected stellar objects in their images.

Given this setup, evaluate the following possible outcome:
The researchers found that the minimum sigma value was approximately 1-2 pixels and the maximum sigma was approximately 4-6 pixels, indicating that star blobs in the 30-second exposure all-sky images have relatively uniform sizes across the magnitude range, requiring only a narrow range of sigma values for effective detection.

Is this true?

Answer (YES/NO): NO